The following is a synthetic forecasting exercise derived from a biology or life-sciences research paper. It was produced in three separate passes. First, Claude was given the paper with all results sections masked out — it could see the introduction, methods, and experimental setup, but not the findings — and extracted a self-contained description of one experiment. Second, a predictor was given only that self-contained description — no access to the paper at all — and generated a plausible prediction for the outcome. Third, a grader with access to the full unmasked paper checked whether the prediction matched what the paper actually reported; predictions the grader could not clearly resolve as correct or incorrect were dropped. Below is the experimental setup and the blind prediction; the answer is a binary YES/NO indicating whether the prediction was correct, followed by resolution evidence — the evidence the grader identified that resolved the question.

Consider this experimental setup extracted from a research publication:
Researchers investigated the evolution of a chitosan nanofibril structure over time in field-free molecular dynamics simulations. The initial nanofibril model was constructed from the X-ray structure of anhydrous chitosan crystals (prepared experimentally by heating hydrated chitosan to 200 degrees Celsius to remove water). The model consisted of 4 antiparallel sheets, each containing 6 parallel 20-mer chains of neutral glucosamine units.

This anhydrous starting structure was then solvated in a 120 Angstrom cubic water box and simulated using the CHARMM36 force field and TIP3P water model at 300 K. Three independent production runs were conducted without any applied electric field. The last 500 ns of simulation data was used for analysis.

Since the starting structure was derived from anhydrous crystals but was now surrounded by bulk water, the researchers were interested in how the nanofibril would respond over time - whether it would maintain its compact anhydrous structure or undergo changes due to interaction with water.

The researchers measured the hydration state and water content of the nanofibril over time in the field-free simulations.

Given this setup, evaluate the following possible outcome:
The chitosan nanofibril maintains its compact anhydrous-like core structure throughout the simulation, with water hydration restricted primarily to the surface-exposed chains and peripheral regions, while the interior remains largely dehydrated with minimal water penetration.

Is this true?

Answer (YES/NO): NO